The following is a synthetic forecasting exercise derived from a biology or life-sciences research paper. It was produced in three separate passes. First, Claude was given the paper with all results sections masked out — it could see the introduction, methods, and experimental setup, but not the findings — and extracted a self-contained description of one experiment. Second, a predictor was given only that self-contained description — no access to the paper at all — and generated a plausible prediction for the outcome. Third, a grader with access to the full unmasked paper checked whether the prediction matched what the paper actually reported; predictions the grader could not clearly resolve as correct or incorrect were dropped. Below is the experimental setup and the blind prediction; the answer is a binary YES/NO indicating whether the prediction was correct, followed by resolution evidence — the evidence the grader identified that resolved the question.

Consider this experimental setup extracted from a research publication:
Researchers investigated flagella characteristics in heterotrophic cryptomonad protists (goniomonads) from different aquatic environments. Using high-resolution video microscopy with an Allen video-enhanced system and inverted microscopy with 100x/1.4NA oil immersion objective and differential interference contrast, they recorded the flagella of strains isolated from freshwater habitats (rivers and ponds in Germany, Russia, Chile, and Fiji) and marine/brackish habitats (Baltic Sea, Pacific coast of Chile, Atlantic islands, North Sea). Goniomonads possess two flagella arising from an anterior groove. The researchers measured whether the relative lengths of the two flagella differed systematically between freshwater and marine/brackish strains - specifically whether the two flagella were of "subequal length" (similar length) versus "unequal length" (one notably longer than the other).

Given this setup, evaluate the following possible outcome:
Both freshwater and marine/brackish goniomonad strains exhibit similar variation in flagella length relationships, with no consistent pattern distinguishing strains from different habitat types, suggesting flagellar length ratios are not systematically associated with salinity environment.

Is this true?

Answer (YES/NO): NO